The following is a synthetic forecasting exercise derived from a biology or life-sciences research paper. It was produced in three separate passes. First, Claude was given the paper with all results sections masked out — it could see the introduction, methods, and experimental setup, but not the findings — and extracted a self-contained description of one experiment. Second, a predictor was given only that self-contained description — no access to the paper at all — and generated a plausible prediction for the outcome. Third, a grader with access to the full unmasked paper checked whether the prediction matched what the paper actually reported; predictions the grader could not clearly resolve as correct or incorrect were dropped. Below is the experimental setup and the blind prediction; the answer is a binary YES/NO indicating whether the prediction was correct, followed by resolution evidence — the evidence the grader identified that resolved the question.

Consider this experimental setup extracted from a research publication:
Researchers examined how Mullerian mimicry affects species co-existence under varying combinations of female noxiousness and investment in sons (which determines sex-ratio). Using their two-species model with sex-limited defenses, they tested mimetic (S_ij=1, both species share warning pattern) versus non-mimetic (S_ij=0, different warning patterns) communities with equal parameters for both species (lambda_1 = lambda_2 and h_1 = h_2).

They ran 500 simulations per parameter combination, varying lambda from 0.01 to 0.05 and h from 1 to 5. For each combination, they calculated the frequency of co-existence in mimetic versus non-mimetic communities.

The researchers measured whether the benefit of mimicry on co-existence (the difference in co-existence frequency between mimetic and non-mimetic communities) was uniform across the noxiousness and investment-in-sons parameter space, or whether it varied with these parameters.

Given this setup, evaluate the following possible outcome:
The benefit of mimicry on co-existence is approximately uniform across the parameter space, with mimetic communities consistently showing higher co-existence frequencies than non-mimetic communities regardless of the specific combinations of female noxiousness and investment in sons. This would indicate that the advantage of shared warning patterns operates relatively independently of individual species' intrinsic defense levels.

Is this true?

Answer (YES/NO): NO